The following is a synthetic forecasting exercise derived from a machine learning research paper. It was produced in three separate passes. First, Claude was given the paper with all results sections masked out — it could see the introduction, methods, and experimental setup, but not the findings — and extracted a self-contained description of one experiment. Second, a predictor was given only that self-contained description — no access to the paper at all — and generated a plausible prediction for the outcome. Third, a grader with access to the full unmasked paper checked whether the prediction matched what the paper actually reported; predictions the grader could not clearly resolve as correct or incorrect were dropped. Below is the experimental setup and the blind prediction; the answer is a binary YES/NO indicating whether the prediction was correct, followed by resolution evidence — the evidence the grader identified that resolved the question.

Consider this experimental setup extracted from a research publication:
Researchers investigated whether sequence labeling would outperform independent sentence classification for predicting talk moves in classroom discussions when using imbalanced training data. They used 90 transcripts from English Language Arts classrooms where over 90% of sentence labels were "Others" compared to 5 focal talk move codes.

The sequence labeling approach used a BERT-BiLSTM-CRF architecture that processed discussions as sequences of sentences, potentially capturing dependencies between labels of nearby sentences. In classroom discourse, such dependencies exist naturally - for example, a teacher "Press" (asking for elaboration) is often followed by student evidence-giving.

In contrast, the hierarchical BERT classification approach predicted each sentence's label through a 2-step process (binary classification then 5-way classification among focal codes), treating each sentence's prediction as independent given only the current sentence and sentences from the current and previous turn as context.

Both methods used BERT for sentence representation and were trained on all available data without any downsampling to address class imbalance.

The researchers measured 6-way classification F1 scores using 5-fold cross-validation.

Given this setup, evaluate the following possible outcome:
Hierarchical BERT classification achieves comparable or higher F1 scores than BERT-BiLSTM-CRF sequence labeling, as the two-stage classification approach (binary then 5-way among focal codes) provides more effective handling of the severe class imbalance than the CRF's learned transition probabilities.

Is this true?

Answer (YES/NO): NO